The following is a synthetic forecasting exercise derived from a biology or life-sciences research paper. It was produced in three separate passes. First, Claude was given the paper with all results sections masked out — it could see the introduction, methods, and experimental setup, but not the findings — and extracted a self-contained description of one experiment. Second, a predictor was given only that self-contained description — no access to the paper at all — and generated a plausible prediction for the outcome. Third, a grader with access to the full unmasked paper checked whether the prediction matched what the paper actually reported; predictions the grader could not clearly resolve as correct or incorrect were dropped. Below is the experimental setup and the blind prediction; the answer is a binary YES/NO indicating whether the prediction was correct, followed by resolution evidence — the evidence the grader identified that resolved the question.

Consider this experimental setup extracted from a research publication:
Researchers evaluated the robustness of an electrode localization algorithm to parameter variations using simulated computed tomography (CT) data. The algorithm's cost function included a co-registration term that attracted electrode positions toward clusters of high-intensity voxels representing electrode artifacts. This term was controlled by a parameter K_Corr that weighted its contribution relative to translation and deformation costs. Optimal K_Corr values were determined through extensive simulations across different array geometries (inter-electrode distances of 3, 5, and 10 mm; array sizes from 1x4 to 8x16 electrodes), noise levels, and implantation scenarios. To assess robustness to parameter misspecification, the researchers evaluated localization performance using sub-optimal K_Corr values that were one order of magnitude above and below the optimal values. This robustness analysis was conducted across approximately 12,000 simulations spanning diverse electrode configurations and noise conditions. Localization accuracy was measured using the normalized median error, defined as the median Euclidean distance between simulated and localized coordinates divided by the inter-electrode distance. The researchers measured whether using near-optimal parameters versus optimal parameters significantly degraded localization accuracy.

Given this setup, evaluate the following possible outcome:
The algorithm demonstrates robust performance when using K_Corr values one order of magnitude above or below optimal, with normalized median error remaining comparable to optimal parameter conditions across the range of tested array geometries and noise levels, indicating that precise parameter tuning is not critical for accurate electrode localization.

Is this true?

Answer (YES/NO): YES